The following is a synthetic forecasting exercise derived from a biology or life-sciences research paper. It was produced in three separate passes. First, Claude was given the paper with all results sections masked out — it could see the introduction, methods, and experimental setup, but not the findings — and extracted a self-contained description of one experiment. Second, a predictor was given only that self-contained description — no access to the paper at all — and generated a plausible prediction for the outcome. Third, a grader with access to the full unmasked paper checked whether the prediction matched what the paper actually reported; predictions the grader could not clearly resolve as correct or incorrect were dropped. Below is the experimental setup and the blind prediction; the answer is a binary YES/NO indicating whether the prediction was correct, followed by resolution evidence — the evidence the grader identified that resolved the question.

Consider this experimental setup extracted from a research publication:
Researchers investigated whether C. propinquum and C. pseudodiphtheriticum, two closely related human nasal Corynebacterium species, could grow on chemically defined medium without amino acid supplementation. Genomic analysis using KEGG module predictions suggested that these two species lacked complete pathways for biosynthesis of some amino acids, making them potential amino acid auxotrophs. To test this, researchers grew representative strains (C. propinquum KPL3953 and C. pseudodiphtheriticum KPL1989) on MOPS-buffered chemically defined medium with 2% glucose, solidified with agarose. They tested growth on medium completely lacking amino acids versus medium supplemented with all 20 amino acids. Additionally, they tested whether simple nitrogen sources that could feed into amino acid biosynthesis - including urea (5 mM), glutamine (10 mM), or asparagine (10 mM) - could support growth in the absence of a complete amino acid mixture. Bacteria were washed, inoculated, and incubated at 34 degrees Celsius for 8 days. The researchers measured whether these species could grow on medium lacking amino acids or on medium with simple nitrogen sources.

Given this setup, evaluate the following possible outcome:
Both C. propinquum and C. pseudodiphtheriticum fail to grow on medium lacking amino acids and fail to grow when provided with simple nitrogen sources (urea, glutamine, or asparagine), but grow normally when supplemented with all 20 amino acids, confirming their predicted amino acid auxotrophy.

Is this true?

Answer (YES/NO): YES